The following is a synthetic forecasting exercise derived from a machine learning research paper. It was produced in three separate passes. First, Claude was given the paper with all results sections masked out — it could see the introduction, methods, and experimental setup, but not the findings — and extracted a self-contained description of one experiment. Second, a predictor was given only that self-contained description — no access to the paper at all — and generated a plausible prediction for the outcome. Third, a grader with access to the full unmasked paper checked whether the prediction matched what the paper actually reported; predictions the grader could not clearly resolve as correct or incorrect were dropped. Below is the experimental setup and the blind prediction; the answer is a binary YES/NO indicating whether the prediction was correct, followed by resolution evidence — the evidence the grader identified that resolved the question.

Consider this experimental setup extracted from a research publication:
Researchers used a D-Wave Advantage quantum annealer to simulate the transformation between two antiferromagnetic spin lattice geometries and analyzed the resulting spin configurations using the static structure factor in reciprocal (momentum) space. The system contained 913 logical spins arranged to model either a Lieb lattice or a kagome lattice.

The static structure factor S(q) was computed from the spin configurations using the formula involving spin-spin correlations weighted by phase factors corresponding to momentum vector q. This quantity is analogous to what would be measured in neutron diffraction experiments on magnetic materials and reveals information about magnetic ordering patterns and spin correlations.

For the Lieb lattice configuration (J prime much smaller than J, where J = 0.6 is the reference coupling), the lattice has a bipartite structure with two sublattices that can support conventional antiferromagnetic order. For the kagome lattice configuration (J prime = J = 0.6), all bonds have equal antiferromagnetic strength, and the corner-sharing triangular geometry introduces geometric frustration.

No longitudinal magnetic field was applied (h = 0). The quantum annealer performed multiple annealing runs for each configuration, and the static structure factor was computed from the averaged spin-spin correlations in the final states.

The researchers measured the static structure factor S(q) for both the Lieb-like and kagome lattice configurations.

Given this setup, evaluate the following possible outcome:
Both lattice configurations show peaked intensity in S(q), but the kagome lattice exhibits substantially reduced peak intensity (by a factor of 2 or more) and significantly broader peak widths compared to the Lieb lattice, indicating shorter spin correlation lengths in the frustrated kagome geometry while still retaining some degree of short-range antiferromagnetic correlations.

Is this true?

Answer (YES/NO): NO